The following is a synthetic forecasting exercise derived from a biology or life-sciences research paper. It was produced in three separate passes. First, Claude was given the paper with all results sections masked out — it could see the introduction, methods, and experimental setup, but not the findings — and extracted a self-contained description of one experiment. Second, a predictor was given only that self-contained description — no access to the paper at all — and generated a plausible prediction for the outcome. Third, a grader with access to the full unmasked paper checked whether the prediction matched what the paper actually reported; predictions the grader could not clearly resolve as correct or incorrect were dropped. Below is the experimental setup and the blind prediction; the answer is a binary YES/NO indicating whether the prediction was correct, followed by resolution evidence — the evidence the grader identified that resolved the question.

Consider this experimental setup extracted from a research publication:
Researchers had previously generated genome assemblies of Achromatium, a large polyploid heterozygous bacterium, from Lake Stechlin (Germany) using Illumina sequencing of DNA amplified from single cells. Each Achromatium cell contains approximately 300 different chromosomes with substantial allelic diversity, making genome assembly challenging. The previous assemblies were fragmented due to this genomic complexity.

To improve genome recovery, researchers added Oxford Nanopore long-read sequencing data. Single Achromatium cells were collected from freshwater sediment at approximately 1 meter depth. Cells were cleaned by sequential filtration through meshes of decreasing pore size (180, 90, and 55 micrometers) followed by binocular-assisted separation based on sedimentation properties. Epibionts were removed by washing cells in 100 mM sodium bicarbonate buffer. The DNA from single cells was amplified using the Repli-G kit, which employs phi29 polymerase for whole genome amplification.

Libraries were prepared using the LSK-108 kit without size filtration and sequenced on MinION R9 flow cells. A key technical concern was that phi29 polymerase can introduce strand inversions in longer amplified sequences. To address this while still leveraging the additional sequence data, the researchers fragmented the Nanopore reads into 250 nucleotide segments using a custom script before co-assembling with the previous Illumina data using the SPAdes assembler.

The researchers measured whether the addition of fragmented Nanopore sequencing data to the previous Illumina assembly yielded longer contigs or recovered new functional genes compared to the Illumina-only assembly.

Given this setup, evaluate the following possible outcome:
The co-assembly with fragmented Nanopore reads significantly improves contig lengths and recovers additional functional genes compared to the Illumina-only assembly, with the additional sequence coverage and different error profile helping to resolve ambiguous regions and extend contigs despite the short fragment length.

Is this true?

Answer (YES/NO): NO